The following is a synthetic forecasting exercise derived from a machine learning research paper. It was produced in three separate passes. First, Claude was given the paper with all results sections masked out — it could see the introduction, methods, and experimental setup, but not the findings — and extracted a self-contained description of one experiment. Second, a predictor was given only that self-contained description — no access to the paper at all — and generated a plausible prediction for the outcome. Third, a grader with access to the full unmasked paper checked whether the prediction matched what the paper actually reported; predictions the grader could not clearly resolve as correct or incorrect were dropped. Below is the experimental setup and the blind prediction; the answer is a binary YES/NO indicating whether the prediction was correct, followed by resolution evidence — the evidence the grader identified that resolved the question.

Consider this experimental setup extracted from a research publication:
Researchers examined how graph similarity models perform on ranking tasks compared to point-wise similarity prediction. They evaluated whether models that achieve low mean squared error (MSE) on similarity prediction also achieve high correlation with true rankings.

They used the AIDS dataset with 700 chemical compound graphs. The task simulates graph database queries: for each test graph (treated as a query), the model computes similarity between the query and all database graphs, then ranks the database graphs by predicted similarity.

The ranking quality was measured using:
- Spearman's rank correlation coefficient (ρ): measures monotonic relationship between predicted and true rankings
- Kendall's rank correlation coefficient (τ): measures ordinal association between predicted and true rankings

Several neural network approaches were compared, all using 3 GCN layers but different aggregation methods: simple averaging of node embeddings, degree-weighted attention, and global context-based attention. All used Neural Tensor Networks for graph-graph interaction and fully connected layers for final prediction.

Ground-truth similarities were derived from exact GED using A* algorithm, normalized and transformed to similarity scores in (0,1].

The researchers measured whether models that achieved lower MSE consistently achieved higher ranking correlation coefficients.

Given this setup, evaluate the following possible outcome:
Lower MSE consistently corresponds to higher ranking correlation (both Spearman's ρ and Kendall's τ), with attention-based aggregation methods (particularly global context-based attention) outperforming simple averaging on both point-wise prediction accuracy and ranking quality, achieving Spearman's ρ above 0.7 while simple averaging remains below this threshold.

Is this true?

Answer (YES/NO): NO